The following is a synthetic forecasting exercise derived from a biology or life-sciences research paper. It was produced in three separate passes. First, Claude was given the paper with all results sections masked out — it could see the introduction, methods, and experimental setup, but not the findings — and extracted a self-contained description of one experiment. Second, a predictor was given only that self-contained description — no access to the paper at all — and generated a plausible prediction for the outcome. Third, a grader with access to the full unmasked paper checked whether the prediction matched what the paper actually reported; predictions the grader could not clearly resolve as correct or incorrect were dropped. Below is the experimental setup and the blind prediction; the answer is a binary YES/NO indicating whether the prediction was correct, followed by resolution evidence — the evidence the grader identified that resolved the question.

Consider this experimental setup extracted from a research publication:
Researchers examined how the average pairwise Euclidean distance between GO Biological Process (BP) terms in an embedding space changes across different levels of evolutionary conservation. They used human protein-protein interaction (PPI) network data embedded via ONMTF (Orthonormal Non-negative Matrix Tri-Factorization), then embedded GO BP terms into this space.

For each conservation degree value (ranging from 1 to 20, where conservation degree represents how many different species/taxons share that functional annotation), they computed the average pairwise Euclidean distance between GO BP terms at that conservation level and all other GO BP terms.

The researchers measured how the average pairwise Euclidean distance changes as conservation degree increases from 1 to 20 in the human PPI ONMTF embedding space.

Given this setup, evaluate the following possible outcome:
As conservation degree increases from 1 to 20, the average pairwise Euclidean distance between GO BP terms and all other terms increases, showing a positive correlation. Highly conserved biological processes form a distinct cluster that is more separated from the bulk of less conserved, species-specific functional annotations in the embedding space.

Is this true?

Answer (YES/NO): YES